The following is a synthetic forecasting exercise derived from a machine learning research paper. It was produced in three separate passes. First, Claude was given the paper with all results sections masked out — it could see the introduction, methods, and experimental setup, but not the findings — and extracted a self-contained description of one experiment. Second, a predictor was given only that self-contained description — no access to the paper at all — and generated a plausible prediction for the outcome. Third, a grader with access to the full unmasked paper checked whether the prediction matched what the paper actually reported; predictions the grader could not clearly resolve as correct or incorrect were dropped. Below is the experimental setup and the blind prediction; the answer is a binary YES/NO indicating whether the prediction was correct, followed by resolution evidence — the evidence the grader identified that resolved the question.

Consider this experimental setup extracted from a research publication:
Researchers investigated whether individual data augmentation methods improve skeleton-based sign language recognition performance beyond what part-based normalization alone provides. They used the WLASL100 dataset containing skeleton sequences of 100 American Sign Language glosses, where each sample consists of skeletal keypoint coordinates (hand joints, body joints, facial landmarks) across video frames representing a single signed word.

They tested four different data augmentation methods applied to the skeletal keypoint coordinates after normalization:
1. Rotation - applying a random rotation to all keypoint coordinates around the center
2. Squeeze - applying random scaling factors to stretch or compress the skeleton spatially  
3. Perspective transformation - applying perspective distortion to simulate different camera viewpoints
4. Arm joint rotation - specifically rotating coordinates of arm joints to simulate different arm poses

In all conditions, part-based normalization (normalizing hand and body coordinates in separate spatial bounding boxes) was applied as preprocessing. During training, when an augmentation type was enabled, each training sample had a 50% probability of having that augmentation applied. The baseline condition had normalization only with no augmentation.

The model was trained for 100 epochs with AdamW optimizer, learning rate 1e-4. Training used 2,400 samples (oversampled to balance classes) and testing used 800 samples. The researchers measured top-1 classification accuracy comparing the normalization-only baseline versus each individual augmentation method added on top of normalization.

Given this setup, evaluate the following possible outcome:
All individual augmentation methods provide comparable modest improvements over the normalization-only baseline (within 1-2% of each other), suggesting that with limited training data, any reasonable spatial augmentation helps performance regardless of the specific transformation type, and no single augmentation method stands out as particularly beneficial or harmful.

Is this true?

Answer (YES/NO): NO